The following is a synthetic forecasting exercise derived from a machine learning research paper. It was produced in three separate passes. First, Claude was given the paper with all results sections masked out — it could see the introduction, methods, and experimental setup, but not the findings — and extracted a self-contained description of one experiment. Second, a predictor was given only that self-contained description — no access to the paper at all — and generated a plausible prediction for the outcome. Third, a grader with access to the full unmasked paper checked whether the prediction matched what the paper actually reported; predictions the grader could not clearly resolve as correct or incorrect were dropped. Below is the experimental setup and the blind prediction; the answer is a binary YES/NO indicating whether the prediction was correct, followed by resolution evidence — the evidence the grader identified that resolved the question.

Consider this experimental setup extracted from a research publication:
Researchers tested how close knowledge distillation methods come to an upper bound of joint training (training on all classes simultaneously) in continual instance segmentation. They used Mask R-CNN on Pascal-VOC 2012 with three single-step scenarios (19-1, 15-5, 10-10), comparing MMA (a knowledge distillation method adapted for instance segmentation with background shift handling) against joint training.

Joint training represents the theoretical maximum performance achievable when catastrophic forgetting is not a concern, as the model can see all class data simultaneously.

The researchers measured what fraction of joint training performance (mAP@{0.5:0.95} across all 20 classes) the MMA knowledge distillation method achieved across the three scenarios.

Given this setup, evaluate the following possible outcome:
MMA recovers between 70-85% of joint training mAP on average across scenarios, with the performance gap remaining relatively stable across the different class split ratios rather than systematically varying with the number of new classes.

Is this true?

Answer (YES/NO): NO